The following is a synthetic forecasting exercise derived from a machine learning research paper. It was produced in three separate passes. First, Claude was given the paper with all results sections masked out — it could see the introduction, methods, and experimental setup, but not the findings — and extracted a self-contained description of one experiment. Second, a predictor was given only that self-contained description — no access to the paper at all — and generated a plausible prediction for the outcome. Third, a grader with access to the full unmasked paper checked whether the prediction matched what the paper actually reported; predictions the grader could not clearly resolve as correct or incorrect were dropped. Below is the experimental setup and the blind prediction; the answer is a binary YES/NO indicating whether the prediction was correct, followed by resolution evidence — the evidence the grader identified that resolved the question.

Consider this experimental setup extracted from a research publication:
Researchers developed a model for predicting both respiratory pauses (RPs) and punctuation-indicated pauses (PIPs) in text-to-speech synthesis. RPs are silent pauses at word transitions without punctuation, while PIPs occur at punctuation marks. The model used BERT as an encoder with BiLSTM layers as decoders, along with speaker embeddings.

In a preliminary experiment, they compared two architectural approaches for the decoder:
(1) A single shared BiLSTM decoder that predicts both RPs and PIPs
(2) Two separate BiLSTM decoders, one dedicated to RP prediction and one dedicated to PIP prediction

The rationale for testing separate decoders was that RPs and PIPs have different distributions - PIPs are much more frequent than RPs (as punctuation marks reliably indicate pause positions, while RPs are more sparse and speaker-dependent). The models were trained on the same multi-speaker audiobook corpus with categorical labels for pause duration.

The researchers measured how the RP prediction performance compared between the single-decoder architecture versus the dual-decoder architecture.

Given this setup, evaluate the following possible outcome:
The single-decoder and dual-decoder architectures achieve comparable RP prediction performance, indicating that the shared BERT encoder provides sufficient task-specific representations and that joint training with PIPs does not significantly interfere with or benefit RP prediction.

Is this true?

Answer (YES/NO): NO